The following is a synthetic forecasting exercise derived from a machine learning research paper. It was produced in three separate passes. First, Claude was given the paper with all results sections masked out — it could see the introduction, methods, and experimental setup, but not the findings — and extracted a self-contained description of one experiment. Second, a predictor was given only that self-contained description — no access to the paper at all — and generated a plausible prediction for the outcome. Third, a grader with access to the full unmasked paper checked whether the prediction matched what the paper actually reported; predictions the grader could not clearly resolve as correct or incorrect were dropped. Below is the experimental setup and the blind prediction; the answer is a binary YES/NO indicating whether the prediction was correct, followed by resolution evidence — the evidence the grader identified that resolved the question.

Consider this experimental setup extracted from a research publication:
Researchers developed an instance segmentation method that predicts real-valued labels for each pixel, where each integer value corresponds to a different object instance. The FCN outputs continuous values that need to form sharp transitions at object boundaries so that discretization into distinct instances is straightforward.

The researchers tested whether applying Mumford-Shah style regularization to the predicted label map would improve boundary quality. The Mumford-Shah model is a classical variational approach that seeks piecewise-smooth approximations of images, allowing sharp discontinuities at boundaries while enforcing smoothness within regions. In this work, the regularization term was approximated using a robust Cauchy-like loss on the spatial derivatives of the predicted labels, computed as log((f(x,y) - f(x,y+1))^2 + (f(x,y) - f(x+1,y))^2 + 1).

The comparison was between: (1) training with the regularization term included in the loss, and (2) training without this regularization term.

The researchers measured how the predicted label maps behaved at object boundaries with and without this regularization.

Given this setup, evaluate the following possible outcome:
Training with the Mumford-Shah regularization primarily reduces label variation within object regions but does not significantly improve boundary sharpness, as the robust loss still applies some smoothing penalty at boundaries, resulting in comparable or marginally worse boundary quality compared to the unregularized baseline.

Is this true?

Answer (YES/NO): NO